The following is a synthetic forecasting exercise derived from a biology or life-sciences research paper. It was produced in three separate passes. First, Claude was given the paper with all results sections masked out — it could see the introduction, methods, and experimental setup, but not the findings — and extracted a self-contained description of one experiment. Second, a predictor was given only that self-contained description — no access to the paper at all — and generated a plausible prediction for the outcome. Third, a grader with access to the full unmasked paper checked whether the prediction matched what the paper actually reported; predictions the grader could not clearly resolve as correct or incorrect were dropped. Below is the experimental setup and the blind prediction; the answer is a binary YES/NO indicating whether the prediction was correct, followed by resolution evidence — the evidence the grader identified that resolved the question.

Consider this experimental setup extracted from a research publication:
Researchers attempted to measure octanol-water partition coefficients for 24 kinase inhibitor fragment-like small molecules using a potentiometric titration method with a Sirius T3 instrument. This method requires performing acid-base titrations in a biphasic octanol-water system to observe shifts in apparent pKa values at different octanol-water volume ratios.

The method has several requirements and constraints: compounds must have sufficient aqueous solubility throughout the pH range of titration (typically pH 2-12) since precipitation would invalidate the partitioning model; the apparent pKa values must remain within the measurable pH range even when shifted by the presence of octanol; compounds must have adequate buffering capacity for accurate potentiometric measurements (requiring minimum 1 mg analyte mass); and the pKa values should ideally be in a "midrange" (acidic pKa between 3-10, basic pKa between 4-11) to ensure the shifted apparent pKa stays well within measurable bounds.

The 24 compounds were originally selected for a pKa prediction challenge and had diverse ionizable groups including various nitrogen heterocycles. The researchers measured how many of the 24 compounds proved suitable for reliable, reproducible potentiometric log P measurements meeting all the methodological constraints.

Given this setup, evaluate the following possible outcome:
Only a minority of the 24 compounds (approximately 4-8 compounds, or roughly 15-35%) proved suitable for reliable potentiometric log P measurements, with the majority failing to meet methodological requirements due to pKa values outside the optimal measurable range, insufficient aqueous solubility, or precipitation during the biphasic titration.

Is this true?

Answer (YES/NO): NO